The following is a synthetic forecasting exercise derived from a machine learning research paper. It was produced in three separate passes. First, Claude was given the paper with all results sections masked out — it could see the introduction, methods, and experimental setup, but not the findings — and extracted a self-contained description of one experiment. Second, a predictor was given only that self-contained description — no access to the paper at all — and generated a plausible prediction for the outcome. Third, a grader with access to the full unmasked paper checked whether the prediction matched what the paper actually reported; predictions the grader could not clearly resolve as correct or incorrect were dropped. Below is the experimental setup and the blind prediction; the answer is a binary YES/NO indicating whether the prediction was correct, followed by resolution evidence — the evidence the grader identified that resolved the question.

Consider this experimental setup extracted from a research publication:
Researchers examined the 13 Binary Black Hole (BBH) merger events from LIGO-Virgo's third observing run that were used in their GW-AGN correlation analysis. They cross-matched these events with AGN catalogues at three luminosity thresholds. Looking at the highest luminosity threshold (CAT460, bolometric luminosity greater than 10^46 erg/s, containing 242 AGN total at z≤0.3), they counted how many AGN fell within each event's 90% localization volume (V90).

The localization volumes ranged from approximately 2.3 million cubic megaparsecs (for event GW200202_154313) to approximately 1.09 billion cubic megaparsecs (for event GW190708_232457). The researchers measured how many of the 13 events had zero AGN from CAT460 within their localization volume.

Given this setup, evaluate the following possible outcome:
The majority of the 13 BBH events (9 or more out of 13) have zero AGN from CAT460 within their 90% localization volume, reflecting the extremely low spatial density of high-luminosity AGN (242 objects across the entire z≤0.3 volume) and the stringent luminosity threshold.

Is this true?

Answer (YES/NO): NO